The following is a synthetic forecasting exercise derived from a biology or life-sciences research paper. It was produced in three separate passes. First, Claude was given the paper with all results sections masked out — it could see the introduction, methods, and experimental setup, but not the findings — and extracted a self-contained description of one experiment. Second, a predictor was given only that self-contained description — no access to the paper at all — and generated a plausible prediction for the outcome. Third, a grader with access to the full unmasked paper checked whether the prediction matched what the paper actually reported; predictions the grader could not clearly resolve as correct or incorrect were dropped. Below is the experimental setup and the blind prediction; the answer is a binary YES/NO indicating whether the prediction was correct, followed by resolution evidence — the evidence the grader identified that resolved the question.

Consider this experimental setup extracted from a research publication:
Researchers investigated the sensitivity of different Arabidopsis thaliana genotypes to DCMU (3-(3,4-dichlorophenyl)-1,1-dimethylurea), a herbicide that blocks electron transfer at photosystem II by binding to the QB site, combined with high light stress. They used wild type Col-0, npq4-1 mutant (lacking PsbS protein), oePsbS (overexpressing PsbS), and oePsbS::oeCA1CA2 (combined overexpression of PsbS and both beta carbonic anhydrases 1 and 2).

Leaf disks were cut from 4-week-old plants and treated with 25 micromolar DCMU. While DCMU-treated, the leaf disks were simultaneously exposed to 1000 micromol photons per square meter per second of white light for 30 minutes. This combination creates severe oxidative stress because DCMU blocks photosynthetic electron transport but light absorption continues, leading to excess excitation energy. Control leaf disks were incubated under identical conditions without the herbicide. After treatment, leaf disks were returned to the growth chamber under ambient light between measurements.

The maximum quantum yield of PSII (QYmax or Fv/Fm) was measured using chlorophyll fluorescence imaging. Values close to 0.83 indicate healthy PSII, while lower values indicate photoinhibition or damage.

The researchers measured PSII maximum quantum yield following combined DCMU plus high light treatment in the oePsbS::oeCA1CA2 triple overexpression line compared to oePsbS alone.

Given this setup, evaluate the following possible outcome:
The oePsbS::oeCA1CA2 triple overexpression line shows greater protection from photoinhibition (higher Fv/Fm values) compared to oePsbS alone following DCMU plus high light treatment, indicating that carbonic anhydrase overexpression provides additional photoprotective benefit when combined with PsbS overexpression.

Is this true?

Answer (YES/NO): YES